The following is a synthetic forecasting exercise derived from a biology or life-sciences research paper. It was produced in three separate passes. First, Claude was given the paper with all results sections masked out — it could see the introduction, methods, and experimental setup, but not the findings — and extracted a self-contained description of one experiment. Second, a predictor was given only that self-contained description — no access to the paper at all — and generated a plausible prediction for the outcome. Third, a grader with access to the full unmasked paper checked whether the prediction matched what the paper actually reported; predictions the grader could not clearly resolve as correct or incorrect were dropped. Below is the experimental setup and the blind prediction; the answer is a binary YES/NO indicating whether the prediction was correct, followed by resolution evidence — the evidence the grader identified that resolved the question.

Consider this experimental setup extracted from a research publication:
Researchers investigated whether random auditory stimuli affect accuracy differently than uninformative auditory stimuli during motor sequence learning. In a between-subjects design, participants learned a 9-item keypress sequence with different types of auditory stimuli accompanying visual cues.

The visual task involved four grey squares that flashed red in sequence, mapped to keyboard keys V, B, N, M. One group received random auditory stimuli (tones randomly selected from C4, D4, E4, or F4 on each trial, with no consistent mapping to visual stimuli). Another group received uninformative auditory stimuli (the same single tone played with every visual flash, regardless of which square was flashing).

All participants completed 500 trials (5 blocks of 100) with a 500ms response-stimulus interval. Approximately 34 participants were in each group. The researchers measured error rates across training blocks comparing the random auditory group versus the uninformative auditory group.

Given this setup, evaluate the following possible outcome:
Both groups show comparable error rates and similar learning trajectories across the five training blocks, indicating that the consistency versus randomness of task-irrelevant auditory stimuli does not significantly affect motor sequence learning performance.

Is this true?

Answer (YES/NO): YES